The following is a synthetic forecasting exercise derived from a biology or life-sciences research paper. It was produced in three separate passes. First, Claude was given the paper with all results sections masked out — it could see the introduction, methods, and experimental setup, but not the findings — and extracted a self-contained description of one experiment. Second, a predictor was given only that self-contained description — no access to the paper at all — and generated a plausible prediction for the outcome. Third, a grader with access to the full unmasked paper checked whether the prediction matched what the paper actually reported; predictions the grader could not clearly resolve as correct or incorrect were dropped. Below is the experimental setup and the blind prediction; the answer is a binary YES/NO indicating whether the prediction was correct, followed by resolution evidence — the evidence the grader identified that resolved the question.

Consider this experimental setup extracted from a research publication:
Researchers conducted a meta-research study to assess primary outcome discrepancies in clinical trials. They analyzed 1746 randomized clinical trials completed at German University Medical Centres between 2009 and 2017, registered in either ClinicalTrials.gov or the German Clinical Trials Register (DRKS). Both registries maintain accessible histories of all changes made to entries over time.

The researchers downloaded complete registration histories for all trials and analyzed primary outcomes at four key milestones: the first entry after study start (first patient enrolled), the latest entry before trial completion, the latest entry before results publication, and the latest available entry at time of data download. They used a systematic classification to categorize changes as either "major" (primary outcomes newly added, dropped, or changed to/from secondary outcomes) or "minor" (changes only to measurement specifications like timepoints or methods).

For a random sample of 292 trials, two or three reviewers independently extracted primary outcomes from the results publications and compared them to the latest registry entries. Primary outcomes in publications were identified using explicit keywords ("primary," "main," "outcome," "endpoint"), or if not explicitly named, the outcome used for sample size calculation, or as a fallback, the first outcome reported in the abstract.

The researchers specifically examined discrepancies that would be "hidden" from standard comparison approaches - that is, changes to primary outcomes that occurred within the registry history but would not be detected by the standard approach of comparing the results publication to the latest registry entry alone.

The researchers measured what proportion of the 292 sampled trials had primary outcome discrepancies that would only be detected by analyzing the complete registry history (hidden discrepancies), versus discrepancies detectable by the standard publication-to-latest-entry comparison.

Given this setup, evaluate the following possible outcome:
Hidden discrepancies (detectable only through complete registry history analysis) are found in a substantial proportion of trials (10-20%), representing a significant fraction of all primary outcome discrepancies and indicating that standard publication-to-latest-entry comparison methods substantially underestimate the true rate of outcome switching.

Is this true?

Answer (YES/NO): YES